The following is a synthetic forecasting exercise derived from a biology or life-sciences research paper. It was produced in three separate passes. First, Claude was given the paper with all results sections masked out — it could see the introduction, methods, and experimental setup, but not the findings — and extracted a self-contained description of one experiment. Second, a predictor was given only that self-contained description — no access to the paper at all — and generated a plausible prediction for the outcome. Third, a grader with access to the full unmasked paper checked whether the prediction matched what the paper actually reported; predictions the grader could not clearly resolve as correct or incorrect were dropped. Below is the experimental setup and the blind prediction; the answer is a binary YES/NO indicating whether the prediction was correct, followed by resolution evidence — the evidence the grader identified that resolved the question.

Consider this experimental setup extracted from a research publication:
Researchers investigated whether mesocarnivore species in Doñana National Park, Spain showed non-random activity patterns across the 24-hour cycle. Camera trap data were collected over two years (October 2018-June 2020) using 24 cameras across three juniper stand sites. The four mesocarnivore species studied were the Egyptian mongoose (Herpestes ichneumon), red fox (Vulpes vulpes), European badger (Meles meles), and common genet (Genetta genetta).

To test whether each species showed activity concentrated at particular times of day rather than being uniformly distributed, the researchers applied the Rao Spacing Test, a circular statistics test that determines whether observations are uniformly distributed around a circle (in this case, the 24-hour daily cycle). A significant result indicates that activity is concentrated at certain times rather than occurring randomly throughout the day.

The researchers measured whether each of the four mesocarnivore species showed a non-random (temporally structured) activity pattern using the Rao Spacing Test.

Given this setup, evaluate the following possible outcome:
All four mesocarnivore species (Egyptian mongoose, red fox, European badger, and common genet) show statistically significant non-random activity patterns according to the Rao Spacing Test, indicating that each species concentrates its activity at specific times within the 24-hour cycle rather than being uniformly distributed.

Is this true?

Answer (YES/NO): YES